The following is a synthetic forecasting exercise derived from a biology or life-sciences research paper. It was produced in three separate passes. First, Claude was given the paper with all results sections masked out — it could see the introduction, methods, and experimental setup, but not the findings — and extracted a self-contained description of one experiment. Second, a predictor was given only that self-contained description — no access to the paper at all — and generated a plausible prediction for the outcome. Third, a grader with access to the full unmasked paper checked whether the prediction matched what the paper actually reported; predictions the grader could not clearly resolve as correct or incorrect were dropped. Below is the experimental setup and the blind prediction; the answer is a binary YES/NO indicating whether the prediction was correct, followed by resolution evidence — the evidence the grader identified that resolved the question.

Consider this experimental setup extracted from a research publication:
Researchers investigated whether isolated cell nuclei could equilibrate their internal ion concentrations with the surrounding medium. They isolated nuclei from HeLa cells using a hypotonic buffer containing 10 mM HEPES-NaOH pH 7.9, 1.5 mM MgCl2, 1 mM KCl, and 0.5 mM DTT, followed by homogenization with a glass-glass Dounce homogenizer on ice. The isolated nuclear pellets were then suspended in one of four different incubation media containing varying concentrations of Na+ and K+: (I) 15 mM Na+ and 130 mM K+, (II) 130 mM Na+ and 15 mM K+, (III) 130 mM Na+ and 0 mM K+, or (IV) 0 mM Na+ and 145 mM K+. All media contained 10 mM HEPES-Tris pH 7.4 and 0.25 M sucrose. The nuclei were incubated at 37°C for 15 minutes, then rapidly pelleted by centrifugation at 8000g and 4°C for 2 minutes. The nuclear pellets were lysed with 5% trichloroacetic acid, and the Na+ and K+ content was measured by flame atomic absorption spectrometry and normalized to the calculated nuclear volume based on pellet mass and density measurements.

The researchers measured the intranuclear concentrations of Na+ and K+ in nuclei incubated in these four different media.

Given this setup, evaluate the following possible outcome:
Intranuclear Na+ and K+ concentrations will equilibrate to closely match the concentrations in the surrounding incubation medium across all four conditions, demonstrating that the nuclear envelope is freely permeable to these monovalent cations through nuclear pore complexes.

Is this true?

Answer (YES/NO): YES